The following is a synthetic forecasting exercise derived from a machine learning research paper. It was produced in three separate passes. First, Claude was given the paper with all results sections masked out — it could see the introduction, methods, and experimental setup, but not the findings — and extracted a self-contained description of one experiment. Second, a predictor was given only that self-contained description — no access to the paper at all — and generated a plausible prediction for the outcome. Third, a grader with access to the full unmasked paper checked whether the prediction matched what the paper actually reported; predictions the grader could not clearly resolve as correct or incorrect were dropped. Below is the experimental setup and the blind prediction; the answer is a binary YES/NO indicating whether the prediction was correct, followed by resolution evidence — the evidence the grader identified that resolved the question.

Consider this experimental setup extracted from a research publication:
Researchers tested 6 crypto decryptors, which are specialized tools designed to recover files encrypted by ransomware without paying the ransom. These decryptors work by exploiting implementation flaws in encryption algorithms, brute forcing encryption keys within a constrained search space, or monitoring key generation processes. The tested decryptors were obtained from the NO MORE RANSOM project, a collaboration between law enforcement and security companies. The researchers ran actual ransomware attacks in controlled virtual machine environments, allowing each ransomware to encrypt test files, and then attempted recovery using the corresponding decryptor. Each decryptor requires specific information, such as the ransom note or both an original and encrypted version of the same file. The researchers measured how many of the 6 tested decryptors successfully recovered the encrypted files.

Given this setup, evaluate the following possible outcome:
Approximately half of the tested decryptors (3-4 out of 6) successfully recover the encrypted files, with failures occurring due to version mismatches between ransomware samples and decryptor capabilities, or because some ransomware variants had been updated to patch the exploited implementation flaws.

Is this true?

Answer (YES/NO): NO